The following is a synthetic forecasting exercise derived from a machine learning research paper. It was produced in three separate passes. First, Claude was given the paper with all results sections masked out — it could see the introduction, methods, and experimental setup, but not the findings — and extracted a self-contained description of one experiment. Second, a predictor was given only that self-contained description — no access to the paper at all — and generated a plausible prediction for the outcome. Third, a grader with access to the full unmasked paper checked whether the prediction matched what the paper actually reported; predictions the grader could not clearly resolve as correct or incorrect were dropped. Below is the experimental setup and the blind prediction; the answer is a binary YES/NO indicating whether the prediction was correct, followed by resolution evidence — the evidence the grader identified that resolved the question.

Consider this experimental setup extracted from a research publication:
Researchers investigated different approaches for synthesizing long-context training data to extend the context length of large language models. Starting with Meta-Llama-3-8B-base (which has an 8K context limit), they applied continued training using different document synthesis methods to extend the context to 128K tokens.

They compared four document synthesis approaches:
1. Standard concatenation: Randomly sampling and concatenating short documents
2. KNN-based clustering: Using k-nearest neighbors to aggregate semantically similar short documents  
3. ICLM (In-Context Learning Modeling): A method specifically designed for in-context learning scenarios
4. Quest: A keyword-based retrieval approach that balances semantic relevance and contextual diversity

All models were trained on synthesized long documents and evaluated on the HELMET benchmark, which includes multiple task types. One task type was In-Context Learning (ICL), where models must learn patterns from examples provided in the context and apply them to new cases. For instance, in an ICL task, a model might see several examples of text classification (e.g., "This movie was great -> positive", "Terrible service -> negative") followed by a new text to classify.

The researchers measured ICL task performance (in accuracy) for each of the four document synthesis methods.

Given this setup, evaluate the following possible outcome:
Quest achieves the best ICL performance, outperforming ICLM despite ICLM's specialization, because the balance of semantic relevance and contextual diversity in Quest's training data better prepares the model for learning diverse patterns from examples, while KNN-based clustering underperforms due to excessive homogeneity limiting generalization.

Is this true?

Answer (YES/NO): NO